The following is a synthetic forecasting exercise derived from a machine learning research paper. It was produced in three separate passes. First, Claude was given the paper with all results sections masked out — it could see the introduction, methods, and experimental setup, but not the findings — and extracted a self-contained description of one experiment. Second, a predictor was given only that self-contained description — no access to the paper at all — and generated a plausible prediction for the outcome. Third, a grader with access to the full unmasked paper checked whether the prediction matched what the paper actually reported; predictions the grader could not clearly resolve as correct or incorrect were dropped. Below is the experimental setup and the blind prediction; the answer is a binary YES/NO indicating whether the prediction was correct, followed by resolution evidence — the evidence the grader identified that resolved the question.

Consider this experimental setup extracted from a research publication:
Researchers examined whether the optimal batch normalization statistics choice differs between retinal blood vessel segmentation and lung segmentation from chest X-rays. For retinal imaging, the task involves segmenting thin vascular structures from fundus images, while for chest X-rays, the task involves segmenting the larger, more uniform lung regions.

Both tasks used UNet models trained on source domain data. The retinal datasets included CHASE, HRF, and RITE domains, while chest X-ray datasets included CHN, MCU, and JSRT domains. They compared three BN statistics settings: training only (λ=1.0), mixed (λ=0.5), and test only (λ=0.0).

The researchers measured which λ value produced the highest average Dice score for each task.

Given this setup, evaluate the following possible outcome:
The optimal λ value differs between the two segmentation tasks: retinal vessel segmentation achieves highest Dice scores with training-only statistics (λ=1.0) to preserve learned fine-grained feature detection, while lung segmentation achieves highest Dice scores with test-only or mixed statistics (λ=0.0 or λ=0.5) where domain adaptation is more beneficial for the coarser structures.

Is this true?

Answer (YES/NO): NO